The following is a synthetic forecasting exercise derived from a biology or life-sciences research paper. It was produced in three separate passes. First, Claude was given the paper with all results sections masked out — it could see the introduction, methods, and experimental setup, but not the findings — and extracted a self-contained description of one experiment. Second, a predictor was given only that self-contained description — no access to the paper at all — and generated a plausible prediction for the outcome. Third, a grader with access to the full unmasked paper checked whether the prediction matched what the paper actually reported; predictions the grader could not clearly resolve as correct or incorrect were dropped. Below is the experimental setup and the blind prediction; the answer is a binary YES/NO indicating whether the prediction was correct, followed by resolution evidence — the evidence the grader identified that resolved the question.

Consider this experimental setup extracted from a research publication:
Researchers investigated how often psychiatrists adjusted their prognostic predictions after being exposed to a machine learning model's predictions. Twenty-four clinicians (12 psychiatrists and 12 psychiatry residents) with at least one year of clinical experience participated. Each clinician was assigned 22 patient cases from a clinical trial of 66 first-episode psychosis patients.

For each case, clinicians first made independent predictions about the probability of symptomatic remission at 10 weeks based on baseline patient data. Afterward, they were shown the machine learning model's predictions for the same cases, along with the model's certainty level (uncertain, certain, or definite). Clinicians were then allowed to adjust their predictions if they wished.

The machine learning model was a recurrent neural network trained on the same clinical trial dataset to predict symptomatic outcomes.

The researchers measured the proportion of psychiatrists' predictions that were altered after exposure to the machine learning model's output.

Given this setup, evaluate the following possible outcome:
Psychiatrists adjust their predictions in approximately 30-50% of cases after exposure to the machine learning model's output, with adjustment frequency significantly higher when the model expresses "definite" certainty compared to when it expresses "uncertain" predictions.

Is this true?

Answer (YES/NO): NO